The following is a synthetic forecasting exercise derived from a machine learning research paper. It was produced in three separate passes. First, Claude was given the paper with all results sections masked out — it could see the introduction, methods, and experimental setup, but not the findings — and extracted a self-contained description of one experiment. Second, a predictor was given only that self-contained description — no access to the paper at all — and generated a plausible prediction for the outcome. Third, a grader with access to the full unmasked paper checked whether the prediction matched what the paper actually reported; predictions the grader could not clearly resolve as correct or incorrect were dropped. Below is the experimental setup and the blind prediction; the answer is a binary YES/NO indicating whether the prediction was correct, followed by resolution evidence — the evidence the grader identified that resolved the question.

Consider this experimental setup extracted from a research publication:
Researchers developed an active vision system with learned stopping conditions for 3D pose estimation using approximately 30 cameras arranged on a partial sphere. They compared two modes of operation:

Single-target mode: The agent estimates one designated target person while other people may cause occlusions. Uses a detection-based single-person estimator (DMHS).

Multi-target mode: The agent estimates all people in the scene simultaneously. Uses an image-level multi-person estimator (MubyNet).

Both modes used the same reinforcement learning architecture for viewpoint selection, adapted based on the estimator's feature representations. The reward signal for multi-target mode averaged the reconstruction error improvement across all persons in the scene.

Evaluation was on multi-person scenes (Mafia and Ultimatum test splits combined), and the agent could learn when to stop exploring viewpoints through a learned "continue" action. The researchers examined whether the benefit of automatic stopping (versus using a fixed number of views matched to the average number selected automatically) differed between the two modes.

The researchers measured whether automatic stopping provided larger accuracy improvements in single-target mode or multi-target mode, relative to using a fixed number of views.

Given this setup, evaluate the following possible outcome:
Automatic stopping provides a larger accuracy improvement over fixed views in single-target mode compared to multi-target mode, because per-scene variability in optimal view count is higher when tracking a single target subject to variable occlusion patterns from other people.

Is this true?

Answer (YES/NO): YES